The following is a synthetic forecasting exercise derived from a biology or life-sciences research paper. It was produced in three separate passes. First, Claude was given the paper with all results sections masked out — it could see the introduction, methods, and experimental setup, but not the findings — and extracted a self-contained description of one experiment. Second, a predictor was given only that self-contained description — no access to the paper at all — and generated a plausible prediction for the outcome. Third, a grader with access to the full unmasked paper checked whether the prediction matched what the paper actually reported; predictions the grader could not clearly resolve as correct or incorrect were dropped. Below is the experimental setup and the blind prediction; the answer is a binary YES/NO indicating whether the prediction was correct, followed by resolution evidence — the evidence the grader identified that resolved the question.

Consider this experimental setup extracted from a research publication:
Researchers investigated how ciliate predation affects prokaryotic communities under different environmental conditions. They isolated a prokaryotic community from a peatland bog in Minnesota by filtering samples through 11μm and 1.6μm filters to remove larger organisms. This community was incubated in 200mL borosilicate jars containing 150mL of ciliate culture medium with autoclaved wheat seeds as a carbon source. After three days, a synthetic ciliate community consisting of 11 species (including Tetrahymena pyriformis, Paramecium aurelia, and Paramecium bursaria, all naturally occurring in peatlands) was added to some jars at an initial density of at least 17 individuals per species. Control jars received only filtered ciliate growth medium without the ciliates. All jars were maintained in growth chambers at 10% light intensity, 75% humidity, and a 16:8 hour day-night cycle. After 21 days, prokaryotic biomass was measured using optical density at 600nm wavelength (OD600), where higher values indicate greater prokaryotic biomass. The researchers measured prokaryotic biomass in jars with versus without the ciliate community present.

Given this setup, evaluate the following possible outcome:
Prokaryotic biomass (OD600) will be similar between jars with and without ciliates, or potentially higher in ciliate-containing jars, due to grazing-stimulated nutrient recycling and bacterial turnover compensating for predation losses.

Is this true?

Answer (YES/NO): YES